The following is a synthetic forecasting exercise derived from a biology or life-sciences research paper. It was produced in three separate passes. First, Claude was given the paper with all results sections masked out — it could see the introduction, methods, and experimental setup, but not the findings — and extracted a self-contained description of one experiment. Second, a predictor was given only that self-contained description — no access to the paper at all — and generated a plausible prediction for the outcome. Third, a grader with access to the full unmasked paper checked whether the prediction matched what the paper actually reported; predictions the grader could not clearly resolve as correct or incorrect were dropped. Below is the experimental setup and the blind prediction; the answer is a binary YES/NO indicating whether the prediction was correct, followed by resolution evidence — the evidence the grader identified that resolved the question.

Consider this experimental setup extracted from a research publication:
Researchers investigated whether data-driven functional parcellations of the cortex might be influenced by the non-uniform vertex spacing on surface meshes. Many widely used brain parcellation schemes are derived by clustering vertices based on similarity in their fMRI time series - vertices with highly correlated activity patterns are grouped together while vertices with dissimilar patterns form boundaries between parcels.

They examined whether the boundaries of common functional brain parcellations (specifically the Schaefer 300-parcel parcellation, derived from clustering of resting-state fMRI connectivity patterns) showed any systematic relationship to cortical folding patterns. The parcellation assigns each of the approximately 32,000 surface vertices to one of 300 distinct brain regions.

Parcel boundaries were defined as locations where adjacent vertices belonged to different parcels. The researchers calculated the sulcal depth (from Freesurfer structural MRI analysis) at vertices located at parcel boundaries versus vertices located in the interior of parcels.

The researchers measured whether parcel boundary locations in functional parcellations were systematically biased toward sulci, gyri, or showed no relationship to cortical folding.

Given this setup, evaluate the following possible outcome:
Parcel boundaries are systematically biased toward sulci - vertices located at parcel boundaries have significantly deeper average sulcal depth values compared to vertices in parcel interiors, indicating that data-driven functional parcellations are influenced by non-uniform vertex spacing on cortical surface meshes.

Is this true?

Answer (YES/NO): NO